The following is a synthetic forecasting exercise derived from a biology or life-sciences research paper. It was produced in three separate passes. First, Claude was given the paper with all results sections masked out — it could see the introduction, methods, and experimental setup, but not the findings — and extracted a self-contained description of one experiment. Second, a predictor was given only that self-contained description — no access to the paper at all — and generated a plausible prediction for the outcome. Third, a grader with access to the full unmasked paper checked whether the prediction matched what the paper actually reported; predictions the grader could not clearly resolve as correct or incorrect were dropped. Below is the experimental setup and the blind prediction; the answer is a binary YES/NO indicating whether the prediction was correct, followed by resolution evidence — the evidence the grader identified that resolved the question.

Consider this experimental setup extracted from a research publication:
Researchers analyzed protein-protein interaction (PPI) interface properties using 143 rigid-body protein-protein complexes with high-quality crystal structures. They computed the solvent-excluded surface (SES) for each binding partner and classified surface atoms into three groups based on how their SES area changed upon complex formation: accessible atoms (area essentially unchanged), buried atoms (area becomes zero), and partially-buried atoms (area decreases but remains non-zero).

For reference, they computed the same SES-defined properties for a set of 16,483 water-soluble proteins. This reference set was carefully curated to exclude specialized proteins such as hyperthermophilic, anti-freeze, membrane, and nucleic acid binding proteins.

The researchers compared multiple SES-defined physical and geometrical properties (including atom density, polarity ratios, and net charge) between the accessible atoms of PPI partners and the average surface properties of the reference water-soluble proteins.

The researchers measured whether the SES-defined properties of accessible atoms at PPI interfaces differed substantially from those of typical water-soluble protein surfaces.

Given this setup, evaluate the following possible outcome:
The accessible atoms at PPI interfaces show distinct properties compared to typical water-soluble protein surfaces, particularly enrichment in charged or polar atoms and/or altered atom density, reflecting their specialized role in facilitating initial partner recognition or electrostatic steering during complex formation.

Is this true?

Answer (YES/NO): NO